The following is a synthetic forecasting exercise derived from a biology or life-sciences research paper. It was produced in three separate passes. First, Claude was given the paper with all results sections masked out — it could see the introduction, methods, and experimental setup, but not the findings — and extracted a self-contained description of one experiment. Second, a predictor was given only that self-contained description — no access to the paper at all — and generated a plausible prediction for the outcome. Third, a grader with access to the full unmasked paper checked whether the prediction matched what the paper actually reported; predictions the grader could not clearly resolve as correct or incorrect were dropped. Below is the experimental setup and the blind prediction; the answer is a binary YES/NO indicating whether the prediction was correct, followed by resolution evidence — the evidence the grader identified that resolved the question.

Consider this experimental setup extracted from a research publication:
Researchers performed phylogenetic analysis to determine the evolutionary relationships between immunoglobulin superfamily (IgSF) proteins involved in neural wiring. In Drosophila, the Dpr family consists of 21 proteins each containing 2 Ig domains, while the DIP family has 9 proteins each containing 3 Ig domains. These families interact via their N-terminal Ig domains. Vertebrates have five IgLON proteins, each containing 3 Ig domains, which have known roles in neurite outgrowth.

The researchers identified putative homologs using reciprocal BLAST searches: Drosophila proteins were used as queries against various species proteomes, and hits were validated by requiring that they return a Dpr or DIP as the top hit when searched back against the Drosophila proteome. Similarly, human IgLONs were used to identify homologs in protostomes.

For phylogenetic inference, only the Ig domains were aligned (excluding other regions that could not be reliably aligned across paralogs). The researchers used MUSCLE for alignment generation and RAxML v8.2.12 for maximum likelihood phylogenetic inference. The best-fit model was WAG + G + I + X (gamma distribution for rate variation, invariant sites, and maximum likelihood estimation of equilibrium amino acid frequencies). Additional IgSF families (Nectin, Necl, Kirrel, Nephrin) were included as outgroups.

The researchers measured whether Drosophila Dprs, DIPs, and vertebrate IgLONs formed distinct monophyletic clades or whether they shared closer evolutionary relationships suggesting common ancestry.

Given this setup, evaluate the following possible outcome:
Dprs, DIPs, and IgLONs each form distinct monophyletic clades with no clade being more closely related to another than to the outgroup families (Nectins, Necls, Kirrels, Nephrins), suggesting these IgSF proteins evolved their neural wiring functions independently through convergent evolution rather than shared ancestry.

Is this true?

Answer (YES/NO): NO